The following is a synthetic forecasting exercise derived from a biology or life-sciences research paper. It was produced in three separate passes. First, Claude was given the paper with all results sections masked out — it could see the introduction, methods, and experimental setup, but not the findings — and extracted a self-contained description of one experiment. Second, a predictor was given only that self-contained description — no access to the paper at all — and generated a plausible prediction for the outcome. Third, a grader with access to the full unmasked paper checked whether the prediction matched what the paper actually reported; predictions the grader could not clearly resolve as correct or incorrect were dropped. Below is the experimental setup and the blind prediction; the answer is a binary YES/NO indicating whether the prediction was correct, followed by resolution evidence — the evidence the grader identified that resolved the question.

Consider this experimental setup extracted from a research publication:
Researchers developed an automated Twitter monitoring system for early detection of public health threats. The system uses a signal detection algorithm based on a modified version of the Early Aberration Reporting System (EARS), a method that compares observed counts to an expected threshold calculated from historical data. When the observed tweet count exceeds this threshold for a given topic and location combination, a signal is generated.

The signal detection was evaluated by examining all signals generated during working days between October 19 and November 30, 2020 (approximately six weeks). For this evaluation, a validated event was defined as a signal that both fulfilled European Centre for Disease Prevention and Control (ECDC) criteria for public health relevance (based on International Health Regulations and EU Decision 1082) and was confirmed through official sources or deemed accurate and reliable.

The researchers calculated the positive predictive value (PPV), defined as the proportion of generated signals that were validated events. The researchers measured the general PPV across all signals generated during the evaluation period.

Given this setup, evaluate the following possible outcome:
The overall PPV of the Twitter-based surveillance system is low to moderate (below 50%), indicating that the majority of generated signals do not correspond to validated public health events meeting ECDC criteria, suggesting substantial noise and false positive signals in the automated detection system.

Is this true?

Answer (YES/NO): YES